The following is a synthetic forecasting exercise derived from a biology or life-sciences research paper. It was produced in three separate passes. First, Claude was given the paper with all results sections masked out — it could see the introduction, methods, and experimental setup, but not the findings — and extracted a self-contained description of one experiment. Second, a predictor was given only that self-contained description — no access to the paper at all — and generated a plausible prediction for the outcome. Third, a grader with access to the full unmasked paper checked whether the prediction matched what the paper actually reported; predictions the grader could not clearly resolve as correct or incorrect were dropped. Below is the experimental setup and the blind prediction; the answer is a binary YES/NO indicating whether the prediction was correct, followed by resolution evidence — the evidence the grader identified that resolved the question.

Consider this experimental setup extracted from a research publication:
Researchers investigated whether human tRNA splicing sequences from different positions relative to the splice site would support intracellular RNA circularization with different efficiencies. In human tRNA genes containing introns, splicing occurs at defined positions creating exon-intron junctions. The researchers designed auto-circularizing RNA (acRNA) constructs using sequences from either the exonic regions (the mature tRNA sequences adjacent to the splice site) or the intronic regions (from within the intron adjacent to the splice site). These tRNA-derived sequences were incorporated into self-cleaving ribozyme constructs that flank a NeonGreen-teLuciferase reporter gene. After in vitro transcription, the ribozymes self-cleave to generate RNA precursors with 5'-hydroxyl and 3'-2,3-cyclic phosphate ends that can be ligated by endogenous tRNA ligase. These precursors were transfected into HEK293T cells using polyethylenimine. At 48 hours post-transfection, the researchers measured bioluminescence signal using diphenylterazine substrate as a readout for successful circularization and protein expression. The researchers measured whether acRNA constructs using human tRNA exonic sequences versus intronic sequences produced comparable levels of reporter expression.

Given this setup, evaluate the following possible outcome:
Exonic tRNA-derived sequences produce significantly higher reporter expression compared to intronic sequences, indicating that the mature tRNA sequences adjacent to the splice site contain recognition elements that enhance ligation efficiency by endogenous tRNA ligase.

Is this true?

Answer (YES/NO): YES